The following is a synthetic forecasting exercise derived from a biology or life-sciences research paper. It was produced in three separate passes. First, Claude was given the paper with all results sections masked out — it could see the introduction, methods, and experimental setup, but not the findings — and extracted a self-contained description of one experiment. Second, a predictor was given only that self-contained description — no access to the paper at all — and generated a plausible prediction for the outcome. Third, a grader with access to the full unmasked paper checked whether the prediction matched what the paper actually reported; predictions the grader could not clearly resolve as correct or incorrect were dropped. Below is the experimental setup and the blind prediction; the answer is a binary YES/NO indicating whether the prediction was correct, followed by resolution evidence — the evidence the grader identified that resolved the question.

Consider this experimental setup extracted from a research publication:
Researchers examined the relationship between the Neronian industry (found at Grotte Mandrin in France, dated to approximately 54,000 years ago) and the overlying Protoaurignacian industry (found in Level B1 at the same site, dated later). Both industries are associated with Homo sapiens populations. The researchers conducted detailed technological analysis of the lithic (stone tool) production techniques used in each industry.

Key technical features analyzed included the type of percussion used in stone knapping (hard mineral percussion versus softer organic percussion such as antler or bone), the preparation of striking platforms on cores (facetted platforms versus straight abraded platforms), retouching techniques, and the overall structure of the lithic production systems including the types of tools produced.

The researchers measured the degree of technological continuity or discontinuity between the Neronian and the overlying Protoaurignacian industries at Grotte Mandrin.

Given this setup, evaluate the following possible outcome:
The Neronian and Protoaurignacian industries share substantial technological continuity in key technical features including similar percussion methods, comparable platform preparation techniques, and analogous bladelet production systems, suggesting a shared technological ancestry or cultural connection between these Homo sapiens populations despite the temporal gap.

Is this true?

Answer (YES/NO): NO